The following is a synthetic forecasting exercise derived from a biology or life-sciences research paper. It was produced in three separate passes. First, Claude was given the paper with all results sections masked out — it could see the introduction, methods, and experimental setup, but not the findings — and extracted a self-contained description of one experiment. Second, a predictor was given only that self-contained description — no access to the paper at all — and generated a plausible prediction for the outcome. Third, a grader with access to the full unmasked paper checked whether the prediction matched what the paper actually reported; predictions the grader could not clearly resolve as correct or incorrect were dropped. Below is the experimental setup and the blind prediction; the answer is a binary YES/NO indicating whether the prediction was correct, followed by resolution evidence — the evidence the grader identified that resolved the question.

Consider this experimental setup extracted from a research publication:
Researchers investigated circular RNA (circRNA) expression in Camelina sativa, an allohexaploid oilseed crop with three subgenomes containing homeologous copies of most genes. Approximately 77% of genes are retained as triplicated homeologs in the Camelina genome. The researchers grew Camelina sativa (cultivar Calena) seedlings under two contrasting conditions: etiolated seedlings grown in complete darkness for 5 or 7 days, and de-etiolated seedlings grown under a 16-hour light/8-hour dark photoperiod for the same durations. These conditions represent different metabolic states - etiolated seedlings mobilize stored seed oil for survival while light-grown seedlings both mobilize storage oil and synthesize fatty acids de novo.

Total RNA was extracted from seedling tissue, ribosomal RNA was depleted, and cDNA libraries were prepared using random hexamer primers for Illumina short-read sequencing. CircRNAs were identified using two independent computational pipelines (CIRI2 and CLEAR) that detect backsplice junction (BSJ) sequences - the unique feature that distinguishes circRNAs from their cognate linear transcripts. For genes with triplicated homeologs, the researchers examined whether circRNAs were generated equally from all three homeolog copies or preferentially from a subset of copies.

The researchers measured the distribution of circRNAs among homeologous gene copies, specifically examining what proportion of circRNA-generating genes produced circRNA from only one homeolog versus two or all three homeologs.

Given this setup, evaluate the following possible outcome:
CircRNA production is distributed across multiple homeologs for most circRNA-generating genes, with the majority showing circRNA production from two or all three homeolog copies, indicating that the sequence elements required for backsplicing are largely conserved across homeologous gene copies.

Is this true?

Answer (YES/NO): NO